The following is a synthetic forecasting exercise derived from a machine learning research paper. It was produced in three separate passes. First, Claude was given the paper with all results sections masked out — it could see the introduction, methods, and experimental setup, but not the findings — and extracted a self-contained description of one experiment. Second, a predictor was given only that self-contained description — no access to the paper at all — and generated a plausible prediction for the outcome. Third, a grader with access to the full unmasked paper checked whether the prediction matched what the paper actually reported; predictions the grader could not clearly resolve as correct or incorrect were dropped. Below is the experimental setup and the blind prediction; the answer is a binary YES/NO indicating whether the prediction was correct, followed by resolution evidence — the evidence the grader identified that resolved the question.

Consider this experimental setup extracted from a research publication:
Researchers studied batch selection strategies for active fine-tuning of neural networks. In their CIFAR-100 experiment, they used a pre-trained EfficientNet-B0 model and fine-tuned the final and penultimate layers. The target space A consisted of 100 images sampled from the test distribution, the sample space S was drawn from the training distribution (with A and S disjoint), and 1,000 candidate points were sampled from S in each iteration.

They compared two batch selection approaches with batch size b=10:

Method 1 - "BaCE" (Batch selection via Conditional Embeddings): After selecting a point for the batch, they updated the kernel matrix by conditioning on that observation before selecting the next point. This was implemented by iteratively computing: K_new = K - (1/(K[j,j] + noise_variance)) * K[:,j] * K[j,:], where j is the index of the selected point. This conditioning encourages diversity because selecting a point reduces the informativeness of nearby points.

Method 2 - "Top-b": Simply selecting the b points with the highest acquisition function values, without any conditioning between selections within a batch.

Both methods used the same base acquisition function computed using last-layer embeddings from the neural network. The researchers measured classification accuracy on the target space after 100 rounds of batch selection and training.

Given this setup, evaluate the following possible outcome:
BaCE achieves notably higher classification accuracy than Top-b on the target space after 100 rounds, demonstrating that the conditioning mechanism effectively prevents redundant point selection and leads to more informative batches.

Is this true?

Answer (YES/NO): YES